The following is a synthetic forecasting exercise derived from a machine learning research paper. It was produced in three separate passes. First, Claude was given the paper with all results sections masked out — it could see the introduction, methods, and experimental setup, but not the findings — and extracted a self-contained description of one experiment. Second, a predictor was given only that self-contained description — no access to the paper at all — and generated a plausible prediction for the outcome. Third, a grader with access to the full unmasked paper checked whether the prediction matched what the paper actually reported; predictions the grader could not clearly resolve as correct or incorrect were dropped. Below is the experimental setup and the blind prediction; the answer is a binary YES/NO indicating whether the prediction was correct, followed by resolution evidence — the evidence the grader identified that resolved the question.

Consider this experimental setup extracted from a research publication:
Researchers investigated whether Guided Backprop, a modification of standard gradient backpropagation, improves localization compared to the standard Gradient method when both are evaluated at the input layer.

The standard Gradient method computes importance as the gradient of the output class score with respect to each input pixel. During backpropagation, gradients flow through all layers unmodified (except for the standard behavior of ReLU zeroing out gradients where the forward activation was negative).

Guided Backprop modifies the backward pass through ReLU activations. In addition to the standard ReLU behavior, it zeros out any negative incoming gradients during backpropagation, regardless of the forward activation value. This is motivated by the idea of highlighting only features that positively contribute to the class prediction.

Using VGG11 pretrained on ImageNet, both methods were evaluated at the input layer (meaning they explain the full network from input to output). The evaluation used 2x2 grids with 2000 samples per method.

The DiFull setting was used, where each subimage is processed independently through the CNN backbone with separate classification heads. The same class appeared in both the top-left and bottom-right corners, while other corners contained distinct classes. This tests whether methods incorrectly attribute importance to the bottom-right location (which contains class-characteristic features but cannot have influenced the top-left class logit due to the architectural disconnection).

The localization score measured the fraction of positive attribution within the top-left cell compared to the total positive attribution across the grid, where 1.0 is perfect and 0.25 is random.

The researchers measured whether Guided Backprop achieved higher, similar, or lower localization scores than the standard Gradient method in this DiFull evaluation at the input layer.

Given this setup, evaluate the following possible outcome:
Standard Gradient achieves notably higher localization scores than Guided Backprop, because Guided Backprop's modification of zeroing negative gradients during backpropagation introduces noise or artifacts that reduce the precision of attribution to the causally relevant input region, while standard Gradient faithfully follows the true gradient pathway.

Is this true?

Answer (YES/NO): NO